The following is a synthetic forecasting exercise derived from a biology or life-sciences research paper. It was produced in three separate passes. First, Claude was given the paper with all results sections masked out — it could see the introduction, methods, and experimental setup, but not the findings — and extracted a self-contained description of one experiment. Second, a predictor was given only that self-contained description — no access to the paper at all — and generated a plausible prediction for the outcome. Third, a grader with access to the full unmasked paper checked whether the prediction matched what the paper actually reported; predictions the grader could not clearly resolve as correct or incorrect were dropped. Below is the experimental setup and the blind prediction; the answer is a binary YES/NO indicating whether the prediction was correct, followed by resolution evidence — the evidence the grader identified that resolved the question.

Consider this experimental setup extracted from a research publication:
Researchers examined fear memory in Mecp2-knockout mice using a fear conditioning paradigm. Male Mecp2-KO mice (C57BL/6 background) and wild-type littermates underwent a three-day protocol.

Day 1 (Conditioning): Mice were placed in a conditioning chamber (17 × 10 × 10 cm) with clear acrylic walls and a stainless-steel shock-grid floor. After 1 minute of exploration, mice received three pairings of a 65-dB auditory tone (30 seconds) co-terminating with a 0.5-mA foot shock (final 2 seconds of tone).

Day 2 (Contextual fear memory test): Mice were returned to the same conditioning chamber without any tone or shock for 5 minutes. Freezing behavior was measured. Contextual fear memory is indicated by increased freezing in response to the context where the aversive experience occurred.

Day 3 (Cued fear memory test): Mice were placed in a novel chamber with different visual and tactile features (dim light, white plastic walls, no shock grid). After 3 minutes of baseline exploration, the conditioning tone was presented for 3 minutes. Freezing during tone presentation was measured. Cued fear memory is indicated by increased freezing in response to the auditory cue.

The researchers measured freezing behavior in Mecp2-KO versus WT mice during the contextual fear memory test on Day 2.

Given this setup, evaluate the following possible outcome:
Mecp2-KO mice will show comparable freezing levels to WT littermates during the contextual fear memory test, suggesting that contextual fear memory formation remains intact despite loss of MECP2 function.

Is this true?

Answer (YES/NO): NO